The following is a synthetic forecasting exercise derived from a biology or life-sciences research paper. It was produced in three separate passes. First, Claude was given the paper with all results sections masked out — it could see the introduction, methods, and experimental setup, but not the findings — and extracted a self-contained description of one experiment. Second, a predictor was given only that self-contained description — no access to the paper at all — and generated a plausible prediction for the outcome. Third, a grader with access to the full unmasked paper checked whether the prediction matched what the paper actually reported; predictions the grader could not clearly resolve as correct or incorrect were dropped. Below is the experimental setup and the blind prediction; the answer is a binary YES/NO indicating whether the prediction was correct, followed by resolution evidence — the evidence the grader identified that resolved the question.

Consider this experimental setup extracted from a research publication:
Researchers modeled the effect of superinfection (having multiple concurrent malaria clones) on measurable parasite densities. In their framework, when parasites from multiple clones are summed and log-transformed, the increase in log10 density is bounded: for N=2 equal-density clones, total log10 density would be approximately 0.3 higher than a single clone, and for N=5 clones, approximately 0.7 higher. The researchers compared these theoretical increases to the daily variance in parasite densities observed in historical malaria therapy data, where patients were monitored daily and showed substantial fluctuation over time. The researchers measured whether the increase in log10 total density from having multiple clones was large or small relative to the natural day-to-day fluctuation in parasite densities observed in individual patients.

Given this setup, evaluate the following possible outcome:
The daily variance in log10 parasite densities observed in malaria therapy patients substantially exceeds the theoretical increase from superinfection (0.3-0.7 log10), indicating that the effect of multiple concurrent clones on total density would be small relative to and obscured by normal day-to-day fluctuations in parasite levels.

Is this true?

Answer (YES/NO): YES